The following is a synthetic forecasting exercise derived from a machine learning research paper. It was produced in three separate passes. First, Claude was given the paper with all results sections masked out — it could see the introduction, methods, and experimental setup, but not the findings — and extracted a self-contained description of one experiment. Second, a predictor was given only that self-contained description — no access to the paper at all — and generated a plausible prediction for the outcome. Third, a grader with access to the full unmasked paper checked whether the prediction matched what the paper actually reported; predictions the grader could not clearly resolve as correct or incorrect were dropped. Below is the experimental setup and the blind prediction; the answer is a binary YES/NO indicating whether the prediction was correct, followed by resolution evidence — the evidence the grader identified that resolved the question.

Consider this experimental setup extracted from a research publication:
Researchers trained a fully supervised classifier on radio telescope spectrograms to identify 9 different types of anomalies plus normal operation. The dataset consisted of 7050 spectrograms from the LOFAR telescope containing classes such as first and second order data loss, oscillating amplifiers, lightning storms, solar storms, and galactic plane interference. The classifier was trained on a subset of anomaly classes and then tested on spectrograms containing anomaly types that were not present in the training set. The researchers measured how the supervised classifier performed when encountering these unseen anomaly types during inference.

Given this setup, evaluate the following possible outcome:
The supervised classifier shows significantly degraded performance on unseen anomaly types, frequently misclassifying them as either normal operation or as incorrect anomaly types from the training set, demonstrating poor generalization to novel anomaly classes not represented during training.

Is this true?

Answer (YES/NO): YES